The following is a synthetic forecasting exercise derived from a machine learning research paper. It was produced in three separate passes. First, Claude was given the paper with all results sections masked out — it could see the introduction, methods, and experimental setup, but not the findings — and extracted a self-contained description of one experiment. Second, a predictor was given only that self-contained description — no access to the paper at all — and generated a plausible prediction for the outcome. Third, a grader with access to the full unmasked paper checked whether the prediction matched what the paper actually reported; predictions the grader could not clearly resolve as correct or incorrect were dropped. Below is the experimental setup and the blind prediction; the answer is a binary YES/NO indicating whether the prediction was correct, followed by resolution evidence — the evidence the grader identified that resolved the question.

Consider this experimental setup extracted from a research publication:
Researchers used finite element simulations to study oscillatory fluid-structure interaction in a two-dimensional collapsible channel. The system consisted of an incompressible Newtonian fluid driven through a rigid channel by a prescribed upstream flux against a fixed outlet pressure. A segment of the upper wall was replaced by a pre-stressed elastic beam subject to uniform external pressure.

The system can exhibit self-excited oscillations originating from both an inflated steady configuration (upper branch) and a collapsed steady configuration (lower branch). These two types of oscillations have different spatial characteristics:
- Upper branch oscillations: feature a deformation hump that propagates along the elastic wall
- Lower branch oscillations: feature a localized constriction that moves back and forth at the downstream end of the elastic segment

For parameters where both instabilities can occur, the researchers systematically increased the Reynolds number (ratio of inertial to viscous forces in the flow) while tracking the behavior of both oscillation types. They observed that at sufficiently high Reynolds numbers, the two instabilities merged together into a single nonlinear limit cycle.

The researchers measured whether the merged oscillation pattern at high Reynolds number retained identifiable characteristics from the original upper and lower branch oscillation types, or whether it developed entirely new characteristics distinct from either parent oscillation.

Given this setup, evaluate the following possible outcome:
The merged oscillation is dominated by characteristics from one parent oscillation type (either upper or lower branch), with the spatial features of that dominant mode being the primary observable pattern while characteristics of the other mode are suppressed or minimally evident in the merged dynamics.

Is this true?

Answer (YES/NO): NO